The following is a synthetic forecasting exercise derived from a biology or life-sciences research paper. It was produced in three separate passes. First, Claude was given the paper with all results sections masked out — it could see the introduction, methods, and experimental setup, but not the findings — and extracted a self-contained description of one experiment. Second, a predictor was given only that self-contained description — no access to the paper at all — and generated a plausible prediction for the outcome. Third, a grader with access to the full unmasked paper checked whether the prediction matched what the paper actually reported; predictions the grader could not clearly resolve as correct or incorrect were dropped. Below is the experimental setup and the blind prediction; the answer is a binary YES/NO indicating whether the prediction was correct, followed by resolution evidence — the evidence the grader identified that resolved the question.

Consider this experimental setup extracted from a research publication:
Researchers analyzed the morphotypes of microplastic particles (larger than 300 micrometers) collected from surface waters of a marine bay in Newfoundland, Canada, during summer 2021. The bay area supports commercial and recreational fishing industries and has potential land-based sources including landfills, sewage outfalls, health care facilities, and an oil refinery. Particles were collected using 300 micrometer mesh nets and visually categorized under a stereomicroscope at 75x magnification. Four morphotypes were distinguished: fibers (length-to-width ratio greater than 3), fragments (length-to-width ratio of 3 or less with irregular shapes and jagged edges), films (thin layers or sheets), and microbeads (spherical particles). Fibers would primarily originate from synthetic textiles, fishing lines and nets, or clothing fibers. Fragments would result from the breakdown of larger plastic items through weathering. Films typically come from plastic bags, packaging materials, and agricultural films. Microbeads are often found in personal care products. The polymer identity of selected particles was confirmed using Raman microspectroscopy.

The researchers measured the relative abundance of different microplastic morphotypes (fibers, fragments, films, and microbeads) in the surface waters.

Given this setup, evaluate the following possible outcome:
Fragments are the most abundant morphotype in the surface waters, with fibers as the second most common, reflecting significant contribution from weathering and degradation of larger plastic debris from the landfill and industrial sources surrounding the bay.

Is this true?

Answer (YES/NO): NO